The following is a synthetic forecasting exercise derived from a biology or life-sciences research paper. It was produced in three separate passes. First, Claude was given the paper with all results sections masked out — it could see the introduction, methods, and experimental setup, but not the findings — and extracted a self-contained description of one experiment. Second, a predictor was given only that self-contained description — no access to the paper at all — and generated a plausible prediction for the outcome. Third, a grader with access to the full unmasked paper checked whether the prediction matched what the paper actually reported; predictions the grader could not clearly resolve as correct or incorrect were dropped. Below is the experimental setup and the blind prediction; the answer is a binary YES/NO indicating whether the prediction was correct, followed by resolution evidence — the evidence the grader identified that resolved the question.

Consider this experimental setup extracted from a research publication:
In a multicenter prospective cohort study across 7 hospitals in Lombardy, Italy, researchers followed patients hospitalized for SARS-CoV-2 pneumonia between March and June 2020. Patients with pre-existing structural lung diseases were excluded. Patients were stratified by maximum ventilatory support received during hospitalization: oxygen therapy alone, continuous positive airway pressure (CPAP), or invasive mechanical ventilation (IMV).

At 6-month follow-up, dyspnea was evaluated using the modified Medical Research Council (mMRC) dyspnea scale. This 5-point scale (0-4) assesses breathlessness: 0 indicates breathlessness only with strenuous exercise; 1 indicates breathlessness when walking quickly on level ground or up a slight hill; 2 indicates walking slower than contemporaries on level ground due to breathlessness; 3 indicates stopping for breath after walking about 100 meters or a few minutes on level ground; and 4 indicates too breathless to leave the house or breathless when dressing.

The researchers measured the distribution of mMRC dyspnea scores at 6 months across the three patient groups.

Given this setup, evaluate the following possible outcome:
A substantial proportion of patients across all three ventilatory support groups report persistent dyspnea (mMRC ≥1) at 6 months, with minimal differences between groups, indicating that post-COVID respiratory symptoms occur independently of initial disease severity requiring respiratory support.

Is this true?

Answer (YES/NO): NO